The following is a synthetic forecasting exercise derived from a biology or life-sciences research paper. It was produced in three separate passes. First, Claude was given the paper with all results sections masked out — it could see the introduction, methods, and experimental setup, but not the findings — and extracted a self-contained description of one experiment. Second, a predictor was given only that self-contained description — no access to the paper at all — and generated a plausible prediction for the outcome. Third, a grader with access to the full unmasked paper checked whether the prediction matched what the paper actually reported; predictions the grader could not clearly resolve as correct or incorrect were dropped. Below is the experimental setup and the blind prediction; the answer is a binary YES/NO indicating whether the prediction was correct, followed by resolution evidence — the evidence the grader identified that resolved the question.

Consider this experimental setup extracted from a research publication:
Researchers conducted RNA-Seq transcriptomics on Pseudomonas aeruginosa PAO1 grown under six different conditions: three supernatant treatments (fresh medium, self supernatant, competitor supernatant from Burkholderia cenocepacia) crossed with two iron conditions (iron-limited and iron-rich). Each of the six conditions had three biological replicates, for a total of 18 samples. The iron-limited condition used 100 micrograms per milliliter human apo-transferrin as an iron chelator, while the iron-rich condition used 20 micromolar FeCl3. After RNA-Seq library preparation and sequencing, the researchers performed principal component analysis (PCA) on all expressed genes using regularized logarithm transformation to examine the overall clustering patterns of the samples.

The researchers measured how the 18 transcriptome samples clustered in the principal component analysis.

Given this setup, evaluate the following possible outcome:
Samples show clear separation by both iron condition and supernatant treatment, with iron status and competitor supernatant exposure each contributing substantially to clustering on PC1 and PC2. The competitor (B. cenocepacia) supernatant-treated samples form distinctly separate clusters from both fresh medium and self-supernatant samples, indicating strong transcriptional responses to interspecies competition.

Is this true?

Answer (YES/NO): NO